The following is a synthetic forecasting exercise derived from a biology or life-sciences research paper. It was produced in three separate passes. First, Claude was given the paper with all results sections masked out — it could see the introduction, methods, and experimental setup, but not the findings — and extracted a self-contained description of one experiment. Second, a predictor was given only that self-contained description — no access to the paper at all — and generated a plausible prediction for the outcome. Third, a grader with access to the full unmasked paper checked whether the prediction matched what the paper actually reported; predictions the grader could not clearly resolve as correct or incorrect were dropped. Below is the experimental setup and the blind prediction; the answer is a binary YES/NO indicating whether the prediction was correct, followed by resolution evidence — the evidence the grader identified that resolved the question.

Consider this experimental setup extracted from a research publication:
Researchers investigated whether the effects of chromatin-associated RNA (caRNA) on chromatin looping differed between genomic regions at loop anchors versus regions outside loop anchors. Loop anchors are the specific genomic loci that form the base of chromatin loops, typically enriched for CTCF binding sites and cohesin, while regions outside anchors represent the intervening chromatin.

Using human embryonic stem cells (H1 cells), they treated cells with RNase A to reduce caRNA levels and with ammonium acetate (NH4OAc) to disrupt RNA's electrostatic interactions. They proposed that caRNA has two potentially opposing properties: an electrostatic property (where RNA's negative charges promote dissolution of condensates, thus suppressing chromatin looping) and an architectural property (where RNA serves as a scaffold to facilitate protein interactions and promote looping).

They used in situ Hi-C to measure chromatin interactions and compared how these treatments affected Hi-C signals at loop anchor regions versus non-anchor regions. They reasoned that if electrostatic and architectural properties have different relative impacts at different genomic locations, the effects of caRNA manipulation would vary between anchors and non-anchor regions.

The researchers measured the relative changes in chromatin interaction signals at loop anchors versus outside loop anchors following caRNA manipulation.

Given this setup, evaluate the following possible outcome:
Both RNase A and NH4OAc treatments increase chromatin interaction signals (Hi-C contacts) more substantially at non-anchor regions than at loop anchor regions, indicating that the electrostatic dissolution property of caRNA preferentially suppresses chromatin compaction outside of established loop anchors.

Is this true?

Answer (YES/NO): NO